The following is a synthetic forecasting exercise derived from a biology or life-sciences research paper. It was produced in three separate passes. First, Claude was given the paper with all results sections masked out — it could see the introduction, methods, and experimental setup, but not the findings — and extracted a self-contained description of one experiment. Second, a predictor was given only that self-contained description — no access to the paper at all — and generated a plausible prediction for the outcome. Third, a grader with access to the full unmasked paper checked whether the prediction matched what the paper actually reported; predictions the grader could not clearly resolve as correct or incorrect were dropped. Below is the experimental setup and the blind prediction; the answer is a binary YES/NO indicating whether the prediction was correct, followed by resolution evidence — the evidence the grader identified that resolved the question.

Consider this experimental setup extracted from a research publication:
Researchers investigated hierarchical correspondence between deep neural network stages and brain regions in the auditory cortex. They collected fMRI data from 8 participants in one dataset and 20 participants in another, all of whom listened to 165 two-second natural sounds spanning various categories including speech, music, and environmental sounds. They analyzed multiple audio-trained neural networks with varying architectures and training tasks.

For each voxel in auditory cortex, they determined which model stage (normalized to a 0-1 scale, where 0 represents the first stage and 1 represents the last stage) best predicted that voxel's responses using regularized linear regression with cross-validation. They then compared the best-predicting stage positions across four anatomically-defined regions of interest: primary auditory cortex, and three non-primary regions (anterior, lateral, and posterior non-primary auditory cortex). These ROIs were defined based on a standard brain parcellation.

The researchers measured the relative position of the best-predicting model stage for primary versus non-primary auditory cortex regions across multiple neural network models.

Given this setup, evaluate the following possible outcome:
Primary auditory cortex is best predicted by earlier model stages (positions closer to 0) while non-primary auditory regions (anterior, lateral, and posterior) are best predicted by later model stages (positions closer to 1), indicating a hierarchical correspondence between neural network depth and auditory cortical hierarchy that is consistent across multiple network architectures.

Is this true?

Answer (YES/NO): YES